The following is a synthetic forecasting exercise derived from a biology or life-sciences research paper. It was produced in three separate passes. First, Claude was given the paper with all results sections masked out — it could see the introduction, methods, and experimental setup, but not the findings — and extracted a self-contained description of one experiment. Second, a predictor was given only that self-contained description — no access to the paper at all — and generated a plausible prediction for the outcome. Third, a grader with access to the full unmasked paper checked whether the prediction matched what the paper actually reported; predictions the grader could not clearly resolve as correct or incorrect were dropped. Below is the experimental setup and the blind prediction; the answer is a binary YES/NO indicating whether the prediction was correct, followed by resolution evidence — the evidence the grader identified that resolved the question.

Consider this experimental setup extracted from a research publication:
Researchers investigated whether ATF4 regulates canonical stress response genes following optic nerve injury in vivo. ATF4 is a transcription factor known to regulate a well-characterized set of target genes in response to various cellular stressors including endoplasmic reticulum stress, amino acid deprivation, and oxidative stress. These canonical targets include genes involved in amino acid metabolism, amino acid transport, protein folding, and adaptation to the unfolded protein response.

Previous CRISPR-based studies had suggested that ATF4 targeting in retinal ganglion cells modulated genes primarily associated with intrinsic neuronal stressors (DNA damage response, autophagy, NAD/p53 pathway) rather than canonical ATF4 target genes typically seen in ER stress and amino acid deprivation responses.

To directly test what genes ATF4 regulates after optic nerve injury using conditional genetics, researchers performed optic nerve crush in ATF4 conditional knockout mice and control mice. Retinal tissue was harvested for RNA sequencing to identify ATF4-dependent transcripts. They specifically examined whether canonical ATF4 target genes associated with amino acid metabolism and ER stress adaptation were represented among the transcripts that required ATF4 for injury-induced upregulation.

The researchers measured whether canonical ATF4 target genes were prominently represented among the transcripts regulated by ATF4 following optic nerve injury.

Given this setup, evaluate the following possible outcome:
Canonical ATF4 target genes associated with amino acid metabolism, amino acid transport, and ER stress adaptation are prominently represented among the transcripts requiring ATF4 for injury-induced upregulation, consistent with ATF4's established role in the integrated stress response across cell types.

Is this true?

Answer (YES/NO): YES